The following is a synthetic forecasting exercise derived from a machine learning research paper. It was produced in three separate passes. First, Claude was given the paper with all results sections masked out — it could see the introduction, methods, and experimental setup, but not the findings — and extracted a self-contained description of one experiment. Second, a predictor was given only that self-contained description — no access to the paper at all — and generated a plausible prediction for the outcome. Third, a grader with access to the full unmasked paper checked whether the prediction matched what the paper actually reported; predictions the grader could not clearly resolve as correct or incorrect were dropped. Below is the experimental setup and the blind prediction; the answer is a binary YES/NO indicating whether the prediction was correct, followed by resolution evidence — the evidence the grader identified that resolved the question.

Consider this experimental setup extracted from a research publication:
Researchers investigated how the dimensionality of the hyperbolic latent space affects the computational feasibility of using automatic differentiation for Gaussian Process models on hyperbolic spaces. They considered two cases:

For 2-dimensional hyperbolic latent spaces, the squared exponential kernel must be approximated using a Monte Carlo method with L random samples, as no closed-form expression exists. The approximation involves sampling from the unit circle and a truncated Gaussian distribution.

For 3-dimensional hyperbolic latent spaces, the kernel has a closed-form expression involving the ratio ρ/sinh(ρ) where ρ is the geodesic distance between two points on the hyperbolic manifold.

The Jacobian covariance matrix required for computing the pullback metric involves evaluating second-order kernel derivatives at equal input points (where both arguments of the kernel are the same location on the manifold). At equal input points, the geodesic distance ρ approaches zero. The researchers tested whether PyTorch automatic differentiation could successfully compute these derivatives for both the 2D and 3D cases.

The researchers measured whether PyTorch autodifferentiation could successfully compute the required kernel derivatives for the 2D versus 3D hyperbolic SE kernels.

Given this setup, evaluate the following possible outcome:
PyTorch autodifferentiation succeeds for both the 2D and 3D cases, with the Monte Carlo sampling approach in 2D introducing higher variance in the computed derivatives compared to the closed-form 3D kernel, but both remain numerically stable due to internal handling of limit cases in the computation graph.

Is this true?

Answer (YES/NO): NO